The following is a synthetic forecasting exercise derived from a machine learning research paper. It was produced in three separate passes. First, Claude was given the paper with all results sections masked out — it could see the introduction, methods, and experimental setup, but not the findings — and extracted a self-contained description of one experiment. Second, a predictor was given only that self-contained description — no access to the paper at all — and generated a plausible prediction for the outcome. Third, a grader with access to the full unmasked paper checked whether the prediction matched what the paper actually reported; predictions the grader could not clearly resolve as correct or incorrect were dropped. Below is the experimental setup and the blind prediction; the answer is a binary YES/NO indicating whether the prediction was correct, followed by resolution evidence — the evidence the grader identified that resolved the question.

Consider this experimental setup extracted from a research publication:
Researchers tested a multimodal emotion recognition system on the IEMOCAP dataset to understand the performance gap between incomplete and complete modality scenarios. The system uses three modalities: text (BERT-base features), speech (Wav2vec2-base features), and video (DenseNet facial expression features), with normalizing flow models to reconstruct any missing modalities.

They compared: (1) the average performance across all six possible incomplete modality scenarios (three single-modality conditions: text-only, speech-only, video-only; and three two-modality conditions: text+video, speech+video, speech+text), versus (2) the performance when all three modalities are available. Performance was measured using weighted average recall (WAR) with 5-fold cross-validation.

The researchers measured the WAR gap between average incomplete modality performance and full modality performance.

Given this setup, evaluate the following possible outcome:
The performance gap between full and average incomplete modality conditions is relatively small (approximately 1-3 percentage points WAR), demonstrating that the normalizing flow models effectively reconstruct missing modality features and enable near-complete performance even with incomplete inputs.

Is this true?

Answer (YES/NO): NO